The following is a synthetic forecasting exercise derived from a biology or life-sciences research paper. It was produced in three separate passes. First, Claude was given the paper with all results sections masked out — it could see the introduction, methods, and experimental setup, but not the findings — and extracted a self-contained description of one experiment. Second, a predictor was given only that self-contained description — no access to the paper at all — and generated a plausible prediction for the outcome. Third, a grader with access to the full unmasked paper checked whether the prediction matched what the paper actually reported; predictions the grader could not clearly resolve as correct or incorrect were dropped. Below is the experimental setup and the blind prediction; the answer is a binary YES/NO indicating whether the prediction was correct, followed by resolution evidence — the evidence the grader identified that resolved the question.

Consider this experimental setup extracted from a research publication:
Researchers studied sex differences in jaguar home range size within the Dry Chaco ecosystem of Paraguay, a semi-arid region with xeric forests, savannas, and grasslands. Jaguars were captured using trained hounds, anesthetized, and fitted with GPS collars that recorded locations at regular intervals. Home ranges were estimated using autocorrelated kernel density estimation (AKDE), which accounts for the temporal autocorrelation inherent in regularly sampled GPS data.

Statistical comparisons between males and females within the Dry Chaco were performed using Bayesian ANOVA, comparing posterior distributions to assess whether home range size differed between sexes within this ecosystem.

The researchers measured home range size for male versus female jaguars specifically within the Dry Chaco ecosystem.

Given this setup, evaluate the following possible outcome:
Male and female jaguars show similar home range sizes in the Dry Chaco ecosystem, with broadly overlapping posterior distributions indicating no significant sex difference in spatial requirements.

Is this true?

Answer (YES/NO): NO